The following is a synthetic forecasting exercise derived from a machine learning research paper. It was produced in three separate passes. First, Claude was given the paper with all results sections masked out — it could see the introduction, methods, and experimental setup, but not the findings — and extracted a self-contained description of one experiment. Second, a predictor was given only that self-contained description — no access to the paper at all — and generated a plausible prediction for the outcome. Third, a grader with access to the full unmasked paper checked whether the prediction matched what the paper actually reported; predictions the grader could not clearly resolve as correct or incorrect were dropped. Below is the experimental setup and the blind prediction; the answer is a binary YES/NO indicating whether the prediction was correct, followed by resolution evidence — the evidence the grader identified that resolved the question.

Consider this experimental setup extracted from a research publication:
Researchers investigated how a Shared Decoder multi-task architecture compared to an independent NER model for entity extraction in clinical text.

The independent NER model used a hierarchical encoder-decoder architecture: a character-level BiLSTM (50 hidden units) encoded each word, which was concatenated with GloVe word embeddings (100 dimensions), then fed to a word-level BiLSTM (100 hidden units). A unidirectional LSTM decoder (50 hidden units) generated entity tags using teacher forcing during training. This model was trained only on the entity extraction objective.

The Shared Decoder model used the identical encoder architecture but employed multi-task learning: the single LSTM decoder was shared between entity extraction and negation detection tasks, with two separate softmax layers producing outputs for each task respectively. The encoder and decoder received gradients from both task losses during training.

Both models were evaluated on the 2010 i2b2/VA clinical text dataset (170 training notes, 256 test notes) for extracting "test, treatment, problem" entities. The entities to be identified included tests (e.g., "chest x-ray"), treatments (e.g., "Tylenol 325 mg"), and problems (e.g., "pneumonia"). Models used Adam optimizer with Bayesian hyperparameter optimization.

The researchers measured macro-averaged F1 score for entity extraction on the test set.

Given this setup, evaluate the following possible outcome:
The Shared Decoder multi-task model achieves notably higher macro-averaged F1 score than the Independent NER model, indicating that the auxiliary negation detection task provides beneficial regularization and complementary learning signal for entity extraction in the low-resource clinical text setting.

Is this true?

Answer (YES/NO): NO